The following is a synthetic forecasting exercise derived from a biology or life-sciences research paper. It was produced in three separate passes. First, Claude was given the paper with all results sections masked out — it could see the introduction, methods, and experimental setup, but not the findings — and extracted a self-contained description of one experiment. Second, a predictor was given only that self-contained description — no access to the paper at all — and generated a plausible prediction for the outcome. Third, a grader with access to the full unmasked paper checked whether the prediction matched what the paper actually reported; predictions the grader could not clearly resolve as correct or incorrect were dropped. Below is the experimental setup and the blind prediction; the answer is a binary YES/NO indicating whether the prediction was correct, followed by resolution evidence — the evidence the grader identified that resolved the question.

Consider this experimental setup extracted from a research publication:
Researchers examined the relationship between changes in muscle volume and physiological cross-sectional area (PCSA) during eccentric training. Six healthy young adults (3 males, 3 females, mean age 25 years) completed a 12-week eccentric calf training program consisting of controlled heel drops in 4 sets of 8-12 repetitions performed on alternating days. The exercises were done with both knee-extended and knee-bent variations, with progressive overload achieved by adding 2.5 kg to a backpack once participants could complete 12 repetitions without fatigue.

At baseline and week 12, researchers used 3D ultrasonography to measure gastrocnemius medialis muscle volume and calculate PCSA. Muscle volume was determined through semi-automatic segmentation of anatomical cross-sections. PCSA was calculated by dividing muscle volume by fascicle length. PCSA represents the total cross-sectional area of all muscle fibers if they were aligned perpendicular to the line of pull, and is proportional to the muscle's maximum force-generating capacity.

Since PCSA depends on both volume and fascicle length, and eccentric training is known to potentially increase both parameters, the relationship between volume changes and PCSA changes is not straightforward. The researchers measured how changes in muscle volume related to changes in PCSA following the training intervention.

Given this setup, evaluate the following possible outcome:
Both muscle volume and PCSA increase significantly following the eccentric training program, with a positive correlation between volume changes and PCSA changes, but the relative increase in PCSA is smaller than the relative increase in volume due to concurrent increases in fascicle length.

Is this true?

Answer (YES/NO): NO